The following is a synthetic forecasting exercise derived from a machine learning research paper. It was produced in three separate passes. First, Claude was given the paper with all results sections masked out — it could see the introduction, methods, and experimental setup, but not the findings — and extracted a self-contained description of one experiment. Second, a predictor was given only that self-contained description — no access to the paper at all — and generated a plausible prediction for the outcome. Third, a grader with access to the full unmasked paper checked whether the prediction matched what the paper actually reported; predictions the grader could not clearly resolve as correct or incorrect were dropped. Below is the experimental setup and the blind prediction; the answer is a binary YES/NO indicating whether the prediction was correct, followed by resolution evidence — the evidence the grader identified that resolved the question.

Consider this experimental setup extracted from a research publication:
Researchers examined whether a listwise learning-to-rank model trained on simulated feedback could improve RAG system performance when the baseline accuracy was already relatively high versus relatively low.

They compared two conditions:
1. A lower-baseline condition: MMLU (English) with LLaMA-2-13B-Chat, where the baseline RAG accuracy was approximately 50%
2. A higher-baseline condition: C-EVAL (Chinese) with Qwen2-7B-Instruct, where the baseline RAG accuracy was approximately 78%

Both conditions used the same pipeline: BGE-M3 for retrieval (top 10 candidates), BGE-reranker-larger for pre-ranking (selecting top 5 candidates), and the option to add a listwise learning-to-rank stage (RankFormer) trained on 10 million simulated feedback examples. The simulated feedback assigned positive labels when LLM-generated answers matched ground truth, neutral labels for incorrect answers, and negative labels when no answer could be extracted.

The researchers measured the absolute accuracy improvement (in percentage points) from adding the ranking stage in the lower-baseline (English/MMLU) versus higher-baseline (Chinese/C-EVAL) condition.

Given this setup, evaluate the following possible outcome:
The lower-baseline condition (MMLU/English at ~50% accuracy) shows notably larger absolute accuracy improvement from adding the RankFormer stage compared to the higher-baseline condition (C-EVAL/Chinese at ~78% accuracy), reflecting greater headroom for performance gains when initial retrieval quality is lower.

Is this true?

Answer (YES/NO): NO